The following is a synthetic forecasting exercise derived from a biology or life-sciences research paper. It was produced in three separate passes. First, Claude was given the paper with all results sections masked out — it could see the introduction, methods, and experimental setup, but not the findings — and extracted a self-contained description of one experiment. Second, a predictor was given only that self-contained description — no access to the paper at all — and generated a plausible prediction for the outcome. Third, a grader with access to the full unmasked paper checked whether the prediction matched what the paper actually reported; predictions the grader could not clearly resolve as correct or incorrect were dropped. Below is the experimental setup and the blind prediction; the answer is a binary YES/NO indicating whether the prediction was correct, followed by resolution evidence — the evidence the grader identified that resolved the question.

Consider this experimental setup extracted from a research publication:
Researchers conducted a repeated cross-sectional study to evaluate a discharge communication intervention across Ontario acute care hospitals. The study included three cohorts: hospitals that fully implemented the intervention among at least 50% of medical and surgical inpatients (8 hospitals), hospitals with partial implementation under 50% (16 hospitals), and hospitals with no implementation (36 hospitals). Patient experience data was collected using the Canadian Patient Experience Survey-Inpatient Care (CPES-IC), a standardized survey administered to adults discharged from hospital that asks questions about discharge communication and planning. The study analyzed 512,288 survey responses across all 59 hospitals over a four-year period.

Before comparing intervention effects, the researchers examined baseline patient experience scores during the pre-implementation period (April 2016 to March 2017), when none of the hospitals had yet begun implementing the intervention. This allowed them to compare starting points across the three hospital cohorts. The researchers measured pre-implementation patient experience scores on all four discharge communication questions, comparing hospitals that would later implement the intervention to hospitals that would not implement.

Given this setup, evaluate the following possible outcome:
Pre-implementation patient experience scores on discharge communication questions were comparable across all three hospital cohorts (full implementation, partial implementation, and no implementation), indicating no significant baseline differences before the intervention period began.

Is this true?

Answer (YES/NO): NO